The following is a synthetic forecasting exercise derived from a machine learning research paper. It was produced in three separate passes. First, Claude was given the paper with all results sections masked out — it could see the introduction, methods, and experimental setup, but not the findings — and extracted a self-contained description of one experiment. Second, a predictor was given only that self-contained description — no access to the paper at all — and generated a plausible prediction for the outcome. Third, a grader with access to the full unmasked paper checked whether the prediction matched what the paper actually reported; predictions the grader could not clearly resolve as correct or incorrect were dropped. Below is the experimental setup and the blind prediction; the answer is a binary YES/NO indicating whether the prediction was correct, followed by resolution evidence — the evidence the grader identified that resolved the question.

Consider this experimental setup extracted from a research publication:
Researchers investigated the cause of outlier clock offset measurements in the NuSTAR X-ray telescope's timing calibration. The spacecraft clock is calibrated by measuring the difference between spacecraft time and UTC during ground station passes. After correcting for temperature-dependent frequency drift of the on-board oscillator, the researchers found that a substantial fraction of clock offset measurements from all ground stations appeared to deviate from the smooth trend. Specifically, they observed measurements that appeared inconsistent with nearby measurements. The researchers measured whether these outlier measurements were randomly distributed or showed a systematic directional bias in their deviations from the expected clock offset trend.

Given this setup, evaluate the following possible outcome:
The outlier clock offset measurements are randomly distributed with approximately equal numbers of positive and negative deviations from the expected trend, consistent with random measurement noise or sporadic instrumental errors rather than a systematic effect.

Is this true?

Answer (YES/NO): NO